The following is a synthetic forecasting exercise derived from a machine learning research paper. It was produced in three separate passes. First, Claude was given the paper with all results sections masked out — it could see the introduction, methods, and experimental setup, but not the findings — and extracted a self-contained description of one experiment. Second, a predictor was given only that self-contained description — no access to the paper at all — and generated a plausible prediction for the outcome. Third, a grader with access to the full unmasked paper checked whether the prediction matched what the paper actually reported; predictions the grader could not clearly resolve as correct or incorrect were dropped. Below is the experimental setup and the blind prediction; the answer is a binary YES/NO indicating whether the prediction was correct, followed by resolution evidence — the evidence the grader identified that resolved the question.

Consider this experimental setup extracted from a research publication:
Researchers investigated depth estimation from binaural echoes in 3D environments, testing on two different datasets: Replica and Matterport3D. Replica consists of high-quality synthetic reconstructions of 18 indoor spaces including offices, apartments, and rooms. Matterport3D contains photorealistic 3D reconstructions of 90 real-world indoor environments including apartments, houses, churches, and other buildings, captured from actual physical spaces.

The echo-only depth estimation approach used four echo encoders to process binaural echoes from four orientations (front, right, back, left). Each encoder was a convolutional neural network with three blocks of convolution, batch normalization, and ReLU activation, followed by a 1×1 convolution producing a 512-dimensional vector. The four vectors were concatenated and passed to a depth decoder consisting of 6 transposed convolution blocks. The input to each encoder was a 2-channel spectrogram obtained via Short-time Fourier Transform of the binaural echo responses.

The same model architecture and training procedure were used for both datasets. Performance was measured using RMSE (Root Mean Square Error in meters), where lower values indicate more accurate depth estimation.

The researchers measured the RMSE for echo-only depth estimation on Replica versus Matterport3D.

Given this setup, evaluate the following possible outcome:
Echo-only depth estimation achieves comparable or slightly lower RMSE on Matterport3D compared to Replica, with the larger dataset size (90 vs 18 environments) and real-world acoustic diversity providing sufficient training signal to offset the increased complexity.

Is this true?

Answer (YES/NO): NO